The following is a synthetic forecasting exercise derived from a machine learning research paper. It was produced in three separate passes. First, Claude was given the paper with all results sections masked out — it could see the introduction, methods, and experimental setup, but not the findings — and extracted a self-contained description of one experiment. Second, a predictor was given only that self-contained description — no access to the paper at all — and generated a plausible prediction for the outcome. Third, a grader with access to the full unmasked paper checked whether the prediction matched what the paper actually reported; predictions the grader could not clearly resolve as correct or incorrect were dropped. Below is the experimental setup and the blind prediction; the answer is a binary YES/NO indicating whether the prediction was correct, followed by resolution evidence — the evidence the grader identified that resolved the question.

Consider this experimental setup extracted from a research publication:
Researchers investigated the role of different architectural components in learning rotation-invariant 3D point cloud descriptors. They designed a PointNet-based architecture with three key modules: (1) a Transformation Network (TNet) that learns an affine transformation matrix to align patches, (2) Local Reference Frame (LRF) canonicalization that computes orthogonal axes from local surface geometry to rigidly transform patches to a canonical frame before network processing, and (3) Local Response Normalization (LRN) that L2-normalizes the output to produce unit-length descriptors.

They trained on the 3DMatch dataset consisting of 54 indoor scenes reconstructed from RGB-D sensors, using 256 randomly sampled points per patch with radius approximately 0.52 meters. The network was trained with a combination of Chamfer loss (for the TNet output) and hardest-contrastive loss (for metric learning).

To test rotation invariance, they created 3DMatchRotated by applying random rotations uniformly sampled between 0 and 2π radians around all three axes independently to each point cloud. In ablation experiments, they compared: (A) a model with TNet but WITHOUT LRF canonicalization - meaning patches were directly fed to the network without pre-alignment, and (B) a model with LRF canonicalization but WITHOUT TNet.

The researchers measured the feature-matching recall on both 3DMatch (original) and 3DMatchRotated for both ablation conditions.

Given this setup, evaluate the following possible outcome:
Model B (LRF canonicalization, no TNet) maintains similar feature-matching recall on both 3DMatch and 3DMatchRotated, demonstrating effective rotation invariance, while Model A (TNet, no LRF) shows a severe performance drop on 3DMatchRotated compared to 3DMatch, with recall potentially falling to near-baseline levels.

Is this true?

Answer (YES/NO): YES